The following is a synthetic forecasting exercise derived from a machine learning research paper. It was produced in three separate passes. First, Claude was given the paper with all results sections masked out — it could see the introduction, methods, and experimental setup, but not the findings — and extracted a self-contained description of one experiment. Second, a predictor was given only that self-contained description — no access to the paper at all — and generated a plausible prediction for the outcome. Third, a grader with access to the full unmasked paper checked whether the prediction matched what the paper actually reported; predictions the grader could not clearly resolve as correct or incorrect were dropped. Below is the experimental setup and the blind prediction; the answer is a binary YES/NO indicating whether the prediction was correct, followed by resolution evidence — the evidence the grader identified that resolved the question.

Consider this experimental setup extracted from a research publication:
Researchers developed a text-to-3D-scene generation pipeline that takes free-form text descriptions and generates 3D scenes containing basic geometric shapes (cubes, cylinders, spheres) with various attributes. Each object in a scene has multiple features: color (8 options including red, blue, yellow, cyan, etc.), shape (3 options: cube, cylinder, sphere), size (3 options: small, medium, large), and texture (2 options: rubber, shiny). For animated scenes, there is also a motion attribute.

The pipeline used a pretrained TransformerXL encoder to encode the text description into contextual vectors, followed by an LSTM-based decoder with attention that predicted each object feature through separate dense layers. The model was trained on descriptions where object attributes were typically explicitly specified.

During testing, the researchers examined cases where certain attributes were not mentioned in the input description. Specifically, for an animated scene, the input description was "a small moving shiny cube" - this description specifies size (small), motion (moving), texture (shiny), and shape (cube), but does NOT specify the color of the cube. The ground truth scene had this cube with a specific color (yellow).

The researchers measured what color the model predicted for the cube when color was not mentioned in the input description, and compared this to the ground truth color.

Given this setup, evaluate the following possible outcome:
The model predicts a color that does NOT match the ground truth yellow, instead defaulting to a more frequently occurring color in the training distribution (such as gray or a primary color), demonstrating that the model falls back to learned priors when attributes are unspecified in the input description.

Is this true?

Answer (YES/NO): NO